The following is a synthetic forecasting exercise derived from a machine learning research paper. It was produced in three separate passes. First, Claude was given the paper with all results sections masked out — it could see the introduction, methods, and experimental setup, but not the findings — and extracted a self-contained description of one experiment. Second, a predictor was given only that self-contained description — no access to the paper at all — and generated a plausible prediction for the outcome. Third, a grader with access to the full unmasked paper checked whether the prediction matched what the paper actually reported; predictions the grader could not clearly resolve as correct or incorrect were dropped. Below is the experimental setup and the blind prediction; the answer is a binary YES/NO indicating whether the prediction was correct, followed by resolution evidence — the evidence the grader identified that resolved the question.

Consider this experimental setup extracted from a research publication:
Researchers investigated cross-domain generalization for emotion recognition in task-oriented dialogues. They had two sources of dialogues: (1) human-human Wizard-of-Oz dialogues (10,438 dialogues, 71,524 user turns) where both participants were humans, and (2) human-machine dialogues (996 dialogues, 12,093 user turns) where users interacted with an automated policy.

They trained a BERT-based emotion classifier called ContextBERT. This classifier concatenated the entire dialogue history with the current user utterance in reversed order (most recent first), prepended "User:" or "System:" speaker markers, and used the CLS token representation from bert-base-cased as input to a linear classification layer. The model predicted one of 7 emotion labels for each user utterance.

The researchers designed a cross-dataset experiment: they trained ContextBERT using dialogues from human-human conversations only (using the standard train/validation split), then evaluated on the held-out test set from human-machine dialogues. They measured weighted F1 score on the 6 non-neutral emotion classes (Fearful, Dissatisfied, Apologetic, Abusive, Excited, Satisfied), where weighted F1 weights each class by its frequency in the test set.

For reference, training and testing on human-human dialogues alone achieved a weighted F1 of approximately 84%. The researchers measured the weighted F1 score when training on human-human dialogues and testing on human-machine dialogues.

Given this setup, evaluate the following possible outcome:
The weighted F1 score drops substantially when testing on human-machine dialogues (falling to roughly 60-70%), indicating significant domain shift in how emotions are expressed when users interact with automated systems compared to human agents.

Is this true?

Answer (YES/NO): NO